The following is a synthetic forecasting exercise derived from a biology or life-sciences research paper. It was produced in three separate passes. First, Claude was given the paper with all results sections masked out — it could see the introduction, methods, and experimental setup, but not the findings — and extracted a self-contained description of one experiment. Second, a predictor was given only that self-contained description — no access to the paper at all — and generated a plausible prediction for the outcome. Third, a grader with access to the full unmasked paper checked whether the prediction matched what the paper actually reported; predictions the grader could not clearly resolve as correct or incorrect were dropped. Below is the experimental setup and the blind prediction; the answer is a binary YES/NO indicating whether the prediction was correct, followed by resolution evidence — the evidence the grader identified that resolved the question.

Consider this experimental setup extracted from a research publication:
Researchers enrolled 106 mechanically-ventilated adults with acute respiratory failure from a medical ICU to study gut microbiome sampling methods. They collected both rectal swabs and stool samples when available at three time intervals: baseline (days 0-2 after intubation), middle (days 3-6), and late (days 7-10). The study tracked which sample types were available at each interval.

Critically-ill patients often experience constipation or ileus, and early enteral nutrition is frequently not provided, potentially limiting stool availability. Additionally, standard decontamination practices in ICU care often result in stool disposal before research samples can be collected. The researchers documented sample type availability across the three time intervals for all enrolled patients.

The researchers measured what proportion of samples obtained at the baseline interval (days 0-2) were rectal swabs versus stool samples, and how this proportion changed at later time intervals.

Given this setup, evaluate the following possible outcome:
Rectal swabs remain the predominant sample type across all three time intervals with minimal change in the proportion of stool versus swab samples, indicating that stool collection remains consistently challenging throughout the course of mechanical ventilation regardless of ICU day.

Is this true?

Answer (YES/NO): NO